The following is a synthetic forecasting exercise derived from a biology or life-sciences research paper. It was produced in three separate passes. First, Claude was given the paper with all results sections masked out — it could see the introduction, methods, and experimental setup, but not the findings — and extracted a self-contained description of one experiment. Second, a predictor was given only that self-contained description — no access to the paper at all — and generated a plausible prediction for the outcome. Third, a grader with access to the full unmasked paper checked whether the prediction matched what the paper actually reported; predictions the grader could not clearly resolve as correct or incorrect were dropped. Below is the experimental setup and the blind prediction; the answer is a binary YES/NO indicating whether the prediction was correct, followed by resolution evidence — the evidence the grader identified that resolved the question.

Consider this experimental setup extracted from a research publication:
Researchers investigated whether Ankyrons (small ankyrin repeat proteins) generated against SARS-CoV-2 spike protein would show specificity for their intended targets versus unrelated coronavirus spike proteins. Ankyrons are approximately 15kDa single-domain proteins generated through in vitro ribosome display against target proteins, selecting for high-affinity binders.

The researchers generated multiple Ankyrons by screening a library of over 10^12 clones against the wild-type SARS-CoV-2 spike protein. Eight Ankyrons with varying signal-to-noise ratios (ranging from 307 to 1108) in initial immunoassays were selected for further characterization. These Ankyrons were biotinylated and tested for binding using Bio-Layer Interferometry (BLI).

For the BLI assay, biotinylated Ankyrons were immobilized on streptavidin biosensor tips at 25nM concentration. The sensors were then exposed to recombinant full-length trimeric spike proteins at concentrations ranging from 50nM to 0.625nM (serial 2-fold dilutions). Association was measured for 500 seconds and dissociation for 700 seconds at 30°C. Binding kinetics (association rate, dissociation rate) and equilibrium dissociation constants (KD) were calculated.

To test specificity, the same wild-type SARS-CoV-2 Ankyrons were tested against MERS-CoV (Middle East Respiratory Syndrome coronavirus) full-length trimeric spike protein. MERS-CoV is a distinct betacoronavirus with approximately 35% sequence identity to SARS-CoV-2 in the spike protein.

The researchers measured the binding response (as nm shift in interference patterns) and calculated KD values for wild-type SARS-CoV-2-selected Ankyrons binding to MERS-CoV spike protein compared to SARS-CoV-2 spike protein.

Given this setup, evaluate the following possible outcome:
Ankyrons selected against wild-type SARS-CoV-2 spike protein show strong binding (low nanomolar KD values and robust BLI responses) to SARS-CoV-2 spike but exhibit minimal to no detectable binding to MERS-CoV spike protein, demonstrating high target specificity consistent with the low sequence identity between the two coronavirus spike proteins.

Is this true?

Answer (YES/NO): YES